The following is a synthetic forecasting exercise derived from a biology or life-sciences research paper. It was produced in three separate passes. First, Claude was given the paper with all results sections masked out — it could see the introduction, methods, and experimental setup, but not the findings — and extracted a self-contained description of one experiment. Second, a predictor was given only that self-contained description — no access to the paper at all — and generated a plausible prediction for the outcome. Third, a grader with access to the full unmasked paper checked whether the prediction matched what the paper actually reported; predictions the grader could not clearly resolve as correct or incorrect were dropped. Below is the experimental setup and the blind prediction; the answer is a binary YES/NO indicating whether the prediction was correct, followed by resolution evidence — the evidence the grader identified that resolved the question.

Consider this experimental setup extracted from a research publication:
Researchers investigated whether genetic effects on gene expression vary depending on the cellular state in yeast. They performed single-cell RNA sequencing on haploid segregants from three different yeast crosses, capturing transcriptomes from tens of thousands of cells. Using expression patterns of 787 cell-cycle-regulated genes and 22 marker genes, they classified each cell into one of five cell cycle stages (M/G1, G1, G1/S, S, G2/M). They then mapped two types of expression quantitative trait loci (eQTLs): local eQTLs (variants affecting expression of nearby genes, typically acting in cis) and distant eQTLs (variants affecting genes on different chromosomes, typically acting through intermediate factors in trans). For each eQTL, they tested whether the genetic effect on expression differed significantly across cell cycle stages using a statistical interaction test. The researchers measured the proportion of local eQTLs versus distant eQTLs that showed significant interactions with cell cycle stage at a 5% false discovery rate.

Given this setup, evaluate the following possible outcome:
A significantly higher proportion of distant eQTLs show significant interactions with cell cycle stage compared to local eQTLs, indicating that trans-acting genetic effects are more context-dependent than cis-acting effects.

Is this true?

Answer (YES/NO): YES